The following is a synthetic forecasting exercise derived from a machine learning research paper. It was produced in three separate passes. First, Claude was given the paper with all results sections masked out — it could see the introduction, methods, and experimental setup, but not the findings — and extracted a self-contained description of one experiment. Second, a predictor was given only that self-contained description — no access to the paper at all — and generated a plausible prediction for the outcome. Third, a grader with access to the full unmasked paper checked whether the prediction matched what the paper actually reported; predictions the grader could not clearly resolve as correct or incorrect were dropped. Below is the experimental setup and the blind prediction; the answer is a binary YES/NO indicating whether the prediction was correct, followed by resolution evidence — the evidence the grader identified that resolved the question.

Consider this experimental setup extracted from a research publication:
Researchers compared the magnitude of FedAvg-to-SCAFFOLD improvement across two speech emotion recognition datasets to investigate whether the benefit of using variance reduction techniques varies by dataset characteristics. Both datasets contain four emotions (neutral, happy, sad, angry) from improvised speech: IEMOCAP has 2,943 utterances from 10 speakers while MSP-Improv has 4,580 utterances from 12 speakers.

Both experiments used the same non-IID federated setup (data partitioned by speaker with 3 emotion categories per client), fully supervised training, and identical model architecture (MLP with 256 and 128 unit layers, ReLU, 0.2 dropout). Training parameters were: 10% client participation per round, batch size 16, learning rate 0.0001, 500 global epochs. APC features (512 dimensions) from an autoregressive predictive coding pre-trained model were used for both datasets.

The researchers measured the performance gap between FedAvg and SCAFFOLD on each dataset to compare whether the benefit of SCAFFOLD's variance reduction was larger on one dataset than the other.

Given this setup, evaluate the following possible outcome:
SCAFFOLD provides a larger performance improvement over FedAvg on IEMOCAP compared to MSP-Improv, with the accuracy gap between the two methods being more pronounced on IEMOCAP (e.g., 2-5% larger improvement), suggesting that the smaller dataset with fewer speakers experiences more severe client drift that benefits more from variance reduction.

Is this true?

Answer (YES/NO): NO